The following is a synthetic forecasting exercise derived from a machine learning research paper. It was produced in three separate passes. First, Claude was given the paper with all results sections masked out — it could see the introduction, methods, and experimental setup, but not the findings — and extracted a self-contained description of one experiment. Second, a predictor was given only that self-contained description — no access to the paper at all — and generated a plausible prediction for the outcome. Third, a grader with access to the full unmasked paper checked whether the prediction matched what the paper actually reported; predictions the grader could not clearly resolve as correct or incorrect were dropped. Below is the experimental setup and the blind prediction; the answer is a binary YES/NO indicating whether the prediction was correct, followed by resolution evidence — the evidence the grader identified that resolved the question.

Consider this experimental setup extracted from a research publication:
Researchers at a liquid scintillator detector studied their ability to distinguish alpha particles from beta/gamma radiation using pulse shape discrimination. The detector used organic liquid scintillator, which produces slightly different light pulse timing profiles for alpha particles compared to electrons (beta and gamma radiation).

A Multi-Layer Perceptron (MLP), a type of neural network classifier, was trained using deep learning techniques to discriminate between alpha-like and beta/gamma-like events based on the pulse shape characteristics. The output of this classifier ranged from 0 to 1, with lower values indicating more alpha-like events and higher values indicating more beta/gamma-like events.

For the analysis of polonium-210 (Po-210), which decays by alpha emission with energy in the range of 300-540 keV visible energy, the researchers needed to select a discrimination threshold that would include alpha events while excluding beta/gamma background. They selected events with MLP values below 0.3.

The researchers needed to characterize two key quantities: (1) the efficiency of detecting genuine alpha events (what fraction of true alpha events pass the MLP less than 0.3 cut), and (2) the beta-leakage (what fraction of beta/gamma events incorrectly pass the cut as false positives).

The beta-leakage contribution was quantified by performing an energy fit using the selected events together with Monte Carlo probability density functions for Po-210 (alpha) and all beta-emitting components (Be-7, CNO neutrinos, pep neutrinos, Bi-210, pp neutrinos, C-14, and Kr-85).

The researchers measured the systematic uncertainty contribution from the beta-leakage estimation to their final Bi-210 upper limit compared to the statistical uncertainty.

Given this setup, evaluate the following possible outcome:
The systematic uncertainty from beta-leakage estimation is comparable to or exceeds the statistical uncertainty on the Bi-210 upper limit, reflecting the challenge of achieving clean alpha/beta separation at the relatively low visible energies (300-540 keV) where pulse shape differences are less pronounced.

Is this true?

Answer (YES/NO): NO